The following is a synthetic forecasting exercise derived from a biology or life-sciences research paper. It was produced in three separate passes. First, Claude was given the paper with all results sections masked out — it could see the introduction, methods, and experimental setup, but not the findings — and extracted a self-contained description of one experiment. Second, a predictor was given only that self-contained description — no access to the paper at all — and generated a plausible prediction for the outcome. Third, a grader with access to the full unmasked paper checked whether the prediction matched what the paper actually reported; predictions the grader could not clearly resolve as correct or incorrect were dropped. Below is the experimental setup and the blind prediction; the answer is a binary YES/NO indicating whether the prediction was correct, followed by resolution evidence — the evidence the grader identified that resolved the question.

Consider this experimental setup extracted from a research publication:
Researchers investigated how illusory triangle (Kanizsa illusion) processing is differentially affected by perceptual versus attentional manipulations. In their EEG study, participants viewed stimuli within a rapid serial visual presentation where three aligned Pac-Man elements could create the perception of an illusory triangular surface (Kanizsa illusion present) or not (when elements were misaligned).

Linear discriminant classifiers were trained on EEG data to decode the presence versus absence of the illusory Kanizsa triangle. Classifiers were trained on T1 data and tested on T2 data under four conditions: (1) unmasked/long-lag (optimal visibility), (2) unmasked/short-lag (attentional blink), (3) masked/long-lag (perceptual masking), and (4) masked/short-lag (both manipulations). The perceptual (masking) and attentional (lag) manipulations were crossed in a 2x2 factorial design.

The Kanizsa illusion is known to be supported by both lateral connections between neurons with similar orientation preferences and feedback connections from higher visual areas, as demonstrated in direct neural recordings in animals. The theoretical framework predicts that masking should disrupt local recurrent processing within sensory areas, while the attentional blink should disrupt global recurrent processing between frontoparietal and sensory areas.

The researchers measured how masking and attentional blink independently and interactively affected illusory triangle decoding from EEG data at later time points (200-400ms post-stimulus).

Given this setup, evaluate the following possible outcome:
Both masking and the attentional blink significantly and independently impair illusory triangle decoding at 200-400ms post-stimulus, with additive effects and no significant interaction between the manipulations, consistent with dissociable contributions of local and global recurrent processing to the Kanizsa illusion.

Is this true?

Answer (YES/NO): NO